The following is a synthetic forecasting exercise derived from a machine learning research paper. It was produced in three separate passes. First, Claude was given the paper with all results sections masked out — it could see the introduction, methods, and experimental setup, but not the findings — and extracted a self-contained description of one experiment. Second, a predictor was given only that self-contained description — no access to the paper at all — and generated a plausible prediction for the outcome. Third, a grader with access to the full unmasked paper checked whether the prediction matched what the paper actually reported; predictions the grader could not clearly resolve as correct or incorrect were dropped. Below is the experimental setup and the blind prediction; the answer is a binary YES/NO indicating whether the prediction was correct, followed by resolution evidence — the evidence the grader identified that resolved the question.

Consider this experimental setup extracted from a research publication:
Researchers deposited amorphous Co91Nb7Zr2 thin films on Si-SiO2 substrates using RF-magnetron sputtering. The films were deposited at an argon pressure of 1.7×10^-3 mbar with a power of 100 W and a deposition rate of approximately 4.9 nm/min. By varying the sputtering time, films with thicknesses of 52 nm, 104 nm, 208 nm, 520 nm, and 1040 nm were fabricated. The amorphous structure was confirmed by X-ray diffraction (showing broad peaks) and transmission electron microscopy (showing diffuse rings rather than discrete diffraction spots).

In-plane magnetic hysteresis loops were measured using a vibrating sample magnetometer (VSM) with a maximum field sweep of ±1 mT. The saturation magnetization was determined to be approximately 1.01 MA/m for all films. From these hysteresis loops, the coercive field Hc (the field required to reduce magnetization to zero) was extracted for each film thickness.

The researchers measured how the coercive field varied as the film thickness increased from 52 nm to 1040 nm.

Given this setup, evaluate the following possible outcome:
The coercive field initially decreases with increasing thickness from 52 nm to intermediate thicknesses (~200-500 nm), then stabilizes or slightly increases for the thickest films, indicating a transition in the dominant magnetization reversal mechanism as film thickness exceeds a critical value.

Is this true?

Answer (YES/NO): NO